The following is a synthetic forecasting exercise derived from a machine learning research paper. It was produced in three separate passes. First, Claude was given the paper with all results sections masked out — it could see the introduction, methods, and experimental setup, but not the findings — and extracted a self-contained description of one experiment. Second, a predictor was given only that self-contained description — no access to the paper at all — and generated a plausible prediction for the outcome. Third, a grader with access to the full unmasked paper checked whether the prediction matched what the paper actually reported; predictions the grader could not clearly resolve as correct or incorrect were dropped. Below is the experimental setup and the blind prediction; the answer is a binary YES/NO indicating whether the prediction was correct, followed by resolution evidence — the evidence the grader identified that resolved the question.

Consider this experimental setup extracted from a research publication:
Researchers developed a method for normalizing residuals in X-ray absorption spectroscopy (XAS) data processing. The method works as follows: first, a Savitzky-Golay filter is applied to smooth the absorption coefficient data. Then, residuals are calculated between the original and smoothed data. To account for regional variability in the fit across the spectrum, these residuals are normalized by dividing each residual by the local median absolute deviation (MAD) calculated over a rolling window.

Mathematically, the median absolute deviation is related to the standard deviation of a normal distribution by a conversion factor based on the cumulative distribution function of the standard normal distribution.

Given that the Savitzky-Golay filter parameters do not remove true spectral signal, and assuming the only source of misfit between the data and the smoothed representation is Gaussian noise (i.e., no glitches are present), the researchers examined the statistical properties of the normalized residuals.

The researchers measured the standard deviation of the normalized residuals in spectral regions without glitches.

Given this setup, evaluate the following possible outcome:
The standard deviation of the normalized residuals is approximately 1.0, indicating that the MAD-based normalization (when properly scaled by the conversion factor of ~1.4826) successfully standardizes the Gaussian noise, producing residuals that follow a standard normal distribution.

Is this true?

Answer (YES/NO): NO